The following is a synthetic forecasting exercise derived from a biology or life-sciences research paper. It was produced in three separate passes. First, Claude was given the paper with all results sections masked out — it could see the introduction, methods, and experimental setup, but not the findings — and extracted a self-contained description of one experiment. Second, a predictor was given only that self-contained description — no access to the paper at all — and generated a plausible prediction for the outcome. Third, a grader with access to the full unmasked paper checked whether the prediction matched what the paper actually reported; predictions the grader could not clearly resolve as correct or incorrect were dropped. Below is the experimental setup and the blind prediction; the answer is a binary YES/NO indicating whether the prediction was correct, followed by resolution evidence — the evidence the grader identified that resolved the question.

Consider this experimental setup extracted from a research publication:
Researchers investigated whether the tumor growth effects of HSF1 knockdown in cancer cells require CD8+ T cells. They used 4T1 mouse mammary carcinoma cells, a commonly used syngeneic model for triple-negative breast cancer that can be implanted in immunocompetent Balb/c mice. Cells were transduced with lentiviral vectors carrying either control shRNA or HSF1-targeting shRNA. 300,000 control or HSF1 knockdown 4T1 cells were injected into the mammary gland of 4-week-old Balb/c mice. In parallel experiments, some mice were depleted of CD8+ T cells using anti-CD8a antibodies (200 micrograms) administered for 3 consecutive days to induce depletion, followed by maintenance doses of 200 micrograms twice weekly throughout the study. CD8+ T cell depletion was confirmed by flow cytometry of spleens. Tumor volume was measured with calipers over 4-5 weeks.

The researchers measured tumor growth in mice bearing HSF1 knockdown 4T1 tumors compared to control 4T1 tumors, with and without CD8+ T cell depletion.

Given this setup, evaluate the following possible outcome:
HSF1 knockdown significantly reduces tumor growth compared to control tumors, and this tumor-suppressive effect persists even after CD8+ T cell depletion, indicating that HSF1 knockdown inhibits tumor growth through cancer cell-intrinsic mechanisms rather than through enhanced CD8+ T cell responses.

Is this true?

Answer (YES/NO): NO